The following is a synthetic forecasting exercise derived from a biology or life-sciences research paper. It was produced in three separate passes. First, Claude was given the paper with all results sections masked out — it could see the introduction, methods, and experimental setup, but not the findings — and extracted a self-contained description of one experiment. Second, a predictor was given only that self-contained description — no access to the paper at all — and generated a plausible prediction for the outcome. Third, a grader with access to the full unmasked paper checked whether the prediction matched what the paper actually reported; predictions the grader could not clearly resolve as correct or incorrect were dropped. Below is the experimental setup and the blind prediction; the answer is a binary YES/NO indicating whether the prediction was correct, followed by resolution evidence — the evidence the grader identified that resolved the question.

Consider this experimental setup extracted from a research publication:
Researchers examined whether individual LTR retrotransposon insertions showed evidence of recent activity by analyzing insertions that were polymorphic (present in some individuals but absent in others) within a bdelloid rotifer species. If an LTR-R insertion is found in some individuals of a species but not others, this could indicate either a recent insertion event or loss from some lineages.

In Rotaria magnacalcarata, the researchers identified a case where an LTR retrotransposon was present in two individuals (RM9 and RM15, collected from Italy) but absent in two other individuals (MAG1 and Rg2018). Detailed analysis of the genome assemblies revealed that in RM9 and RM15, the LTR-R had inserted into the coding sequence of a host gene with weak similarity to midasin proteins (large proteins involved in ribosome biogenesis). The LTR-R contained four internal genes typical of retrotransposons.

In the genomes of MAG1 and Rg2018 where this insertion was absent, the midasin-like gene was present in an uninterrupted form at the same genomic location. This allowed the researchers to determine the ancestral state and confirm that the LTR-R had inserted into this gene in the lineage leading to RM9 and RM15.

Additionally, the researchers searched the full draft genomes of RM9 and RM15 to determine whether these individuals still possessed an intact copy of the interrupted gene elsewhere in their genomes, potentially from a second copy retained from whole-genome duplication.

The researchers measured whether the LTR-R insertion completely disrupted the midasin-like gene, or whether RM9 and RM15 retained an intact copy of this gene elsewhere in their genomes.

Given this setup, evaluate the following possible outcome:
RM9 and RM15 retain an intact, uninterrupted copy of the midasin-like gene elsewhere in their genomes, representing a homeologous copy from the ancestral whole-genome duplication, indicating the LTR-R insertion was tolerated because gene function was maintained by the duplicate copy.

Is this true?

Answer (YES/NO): NO